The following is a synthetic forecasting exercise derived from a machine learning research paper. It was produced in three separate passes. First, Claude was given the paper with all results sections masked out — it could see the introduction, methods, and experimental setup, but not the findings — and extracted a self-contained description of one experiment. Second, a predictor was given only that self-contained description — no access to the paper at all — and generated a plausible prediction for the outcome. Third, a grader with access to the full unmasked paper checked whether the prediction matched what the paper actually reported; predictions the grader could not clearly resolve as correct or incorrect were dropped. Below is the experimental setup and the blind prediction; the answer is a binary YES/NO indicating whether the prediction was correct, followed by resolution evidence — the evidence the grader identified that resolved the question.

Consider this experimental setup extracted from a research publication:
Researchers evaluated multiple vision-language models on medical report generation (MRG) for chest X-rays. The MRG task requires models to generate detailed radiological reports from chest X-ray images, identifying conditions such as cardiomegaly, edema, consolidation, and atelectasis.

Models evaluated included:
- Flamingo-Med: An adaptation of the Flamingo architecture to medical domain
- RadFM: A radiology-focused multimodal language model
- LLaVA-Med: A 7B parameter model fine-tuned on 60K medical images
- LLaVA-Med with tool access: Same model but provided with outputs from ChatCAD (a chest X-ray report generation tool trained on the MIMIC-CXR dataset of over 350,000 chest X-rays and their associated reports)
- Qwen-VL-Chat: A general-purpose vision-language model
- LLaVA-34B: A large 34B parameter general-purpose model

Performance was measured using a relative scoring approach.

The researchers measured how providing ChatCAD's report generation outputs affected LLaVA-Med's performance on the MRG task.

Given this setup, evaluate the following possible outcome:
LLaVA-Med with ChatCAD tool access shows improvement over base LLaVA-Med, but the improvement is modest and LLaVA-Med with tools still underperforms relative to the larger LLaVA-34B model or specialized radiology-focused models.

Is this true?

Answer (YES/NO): YES